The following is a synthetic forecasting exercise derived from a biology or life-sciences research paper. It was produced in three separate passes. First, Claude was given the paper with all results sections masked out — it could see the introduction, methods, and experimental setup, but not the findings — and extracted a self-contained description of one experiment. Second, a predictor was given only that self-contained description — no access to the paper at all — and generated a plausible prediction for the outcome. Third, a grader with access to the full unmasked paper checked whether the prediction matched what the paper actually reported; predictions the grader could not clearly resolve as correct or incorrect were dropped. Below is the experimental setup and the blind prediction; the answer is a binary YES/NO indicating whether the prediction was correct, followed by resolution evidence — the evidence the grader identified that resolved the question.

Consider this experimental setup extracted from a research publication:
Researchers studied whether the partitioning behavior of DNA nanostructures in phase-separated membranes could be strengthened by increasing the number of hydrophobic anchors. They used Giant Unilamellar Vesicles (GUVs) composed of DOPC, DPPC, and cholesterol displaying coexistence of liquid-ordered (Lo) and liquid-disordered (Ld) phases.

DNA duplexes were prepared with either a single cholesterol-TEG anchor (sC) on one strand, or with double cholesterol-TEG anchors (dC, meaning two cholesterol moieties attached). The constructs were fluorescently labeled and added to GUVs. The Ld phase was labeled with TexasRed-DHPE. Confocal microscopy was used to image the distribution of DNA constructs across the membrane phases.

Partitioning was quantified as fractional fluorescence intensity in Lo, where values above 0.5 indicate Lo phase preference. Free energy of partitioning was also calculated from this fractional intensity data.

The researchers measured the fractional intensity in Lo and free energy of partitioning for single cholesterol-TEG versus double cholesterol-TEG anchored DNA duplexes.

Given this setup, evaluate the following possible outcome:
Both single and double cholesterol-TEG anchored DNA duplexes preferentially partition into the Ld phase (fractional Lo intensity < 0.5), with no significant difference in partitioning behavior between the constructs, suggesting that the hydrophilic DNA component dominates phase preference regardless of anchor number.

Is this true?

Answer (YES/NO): NO